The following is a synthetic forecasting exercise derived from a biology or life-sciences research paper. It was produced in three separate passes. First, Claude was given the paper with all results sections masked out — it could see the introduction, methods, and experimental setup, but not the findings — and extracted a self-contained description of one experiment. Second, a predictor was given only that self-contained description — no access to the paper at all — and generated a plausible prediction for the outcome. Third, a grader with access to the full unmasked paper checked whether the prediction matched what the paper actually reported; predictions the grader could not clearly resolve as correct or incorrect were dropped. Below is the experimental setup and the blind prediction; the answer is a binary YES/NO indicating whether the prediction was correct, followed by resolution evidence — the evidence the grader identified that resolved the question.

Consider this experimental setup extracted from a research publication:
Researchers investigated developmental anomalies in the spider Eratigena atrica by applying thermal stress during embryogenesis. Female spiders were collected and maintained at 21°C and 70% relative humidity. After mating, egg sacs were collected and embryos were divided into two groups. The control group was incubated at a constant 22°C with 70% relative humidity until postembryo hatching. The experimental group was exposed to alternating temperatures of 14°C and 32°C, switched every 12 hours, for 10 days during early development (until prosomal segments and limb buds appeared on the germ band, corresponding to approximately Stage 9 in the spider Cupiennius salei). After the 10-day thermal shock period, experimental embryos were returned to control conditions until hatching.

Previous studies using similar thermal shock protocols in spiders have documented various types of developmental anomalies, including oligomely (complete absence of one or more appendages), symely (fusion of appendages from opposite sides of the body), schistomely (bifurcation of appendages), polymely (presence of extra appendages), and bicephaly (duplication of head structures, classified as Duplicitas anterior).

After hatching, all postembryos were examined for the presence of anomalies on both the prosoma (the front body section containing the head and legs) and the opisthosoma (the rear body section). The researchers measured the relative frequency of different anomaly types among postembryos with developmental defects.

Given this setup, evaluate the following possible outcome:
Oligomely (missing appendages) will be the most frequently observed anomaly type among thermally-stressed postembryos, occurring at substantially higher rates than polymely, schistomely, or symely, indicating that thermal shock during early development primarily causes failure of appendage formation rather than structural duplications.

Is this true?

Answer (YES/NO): YES